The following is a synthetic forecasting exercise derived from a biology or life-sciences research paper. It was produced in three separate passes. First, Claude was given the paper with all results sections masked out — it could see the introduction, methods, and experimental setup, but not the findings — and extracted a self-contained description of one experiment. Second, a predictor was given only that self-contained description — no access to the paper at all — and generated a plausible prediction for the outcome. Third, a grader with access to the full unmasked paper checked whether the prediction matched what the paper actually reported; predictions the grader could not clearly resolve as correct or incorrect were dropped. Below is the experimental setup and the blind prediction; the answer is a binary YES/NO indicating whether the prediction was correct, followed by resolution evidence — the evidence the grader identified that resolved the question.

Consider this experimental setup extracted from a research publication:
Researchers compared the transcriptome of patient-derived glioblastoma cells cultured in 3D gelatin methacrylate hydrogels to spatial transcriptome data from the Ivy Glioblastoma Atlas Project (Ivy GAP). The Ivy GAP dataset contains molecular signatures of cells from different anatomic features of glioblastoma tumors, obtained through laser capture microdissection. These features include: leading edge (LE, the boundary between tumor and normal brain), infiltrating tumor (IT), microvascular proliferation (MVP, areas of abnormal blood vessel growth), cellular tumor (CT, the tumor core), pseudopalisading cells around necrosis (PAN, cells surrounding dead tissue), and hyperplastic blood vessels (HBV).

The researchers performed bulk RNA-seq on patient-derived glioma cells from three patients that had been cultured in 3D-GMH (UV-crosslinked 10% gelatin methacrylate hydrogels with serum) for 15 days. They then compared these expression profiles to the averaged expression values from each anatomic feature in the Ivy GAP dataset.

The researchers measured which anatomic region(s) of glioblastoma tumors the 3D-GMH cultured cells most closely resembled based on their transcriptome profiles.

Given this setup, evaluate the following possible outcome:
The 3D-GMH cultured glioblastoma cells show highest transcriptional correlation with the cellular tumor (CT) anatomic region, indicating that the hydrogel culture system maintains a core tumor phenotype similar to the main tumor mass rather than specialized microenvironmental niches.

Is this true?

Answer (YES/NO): NO